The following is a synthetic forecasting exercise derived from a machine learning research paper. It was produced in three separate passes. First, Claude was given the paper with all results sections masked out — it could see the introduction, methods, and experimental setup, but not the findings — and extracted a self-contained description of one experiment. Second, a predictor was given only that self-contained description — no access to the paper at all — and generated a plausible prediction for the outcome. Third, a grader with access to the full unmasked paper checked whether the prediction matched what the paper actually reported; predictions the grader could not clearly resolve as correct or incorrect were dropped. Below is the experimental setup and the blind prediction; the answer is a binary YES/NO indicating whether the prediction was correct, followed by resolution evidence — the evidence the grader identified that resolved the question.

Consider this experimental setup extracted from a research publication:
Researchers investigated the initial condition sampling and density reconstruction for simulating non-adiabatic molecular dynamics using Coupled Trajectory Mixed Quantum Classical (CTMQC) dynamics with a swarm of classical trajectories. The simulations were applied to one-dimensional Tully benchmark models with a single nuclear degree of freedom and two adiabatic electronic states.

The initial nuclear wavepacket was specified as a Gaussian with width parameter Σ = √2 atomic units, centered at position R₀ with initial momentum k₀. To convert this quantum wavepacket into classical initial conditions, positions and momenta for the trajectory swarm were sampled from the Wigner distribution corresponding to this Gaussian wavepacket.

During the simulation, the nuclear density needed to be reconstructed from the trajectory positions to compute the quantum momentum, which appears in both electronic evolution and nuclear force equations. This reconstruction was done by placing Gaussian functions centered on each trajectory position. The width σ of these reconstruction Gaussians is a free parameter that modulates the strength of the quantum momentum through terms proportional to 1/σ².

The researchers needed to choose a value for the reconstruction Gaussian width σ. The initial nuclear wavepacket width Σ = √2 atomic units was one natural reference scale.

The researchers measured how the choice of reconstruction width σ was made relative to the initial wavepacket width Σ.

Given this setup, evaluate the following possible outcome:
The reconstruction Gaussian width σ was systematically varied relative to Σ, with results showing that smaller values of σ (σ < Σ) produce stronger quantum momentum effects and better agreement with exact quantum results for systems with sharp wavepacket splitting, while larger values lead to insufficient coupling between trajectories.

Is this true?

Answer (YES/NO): NO